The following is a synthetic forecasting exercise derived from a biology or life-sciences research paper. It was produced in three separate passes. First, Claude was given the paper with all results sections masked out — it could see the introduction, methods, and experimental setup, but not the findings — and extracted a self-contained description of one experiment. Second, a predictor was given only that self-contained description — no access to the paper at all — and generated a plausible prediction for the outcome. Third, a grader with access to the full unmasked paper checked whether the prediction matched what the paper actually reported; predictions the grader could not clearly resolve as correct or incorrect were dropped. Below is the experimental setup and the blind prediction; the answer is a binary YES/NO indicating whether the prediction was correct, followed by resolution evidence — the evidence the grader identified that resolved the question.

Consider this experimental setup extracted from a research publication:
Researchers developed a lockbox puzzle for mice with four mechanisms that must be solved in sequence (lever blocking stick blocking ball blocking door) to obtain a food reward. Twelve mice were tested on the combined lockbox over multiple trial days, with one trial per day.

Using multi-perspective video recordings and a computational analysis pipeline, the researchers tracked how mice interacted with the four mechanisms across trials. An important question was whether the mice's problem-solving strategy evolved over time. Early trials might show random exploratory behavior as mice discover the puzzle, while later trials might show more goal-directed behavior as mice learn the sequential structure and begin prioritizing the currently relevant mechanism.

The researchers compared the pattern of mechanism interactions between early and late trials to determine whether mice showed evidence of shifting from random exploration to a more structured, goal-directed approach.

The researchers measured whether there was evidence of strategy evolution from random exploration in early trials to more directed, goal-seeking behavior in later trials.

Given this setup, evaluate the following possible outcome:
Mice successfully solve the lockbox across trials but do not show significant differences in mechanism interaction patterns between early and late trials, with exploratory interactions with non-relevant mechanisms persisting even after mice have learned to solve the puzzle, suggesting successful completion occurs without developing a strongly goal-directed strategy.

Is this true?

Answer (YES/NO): YES